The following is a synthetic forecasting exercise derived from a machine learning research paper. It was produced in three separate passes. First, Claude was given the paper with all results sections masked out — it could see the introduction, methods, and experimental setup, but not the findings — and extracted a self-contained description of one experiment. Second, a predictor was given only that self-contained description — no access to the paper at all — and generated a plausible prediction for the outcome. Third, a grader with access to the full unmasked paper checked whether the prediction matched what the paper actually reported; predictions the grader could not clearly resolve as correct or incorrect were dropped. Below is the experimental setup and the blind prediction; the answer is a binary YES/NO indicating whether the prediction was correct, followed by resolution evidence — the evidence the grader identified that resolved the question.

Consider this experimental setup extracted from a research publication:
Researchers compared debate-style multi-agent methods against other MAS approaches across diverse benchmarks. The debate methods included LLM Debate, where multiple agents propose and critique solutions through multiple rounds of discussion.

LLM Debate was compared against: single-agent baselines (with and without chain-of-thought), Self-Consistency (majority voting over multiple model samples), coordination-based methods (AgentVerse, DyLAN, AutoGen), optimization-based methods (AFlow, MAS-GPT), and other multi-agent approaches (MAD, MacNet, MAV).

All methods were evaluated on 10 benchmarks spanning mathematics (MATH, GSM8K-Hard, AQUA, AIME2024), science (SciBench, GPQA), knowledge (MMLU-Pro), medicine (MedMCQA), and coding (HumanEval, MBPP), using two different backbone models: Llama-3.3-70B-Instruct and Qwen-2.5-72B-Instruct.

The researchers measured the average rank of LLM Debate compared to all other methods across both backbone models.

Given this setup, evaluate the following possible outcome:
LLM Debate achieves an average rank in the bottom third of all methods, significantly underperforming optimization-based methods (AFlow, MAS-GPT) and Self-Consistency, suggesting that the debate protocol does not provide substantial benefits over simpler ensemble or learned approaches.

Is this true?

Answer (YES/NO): NO